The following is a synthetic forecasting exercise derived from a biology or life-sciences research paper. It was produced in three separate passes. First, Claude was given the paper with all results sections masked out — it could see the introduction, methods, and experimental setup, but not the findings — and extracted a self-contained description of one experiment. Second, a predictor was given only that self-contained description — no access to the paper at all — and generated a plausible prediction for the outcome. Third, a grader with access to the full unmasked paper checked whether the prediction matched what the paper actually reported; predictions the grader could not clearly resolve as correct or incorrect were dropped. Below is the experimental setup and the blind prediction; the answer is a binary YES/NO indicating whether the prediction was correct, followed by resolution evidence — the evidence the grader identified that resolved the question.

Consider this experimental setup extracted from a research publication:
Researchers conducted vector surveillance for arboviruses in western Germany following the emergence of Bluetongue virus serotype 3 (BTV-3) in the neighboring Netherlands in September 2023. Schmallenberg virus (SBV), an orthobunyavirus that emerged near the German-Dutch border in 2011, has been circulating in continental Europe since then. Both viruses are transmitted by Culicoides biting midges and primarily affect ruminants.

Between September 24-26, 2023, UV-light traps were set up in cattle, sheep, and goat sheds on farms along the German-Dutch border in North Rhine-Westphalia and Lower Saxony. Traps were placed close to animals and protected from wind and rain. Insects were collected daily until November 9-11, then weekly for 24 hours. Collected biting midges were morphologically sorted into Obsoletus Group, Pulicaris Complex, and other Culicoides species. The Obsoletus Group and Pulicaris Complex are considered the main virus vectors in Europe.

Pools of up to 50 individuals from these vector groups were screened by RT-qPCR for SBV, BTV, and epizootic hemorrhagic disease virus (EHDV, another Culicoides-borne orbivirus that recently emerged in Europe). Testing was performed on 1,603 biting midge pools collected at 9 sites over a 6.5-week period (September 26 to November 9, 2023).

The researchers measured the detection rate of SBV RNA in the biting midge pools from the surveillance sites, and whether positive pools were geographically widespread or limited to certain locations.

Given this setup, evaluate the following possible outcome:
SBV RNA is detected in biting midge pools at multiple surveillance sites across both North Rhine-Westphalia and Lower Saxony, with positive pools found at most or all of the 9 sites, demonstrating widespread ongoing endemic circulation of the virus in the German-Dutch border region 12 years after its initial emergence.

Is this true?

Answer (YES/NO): YES